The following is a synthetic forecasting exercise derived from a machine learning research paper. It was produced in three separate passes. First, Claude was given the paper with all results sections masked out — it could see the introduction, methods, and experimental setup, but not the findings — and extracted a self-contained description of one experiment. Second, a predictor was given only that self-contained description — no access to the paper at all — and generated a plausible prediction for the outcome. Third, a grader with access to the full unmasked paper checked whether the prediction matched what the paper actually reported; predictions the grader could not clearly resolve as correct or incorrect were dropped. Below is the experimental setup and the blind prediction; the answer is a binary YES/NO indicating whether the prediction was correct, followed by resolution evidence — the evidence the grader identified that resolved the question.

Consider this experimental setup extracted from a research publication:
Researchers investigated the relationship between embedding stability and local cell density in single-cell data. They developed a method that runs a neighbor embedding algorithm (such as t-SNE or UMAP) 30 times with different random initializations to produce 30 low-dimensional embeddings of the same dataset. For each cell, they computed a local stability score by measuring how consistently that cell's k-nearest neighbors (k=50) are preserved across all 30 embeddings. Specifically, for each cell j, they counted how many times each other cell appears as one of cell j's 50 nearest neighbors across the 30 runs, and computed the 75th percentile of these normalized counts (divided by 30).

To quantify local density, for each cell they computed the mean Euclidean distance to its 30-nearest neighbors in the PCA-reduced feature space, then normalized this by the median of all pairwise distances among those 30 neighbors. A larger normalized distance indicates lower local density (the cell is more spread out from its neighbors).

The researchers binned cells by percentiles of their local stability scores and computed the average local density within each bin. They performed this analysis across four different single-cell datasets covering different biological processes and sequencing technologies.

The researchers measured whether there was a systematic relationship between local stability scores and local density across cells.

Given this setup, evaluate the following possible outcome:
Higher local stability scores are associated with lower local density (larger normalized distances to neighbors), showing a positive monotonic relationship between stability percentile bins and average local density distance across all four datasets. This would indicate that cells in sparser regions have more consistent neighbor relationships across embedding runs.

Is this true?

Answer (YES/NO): NO